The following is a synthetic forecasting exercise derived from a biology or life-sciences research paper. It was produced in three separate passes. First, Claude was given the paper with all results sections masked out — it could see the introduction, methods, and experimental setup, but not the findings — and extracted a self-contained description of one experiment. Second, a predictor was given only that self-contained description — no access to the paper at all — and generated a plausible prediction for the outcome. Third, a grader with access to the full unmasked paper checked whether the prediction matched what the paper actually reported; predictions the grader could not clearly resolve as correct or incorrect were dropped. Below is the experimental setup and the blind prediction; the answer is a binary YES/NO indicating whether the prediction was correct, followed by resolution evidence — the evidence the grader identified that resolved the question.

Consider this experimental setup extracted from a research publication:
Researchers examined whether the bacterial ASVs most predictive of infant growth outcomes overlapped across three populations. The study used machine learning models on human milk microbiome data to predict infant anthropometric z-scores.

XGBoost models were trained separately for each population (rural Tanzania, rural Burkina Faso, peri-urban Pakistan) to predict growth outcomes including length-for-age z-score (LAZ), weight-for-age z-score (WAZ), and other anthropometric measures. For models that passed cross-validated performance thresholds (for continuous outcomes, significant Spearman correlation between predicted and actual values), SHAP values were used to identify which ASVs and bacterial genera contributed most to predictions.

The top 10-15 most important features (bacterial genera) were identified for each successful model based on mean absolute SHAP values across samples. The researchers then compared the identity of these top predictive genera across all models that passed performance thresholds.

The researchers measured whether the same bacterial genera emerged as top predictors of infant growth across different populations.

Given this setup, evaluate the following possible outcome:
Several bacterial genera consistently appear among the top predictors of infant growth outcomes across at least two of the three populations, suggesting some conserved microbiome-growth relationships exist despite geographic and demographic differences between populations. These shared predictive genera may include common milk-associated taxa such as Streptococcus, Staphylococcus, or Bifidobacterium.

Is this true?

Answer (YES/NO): NO